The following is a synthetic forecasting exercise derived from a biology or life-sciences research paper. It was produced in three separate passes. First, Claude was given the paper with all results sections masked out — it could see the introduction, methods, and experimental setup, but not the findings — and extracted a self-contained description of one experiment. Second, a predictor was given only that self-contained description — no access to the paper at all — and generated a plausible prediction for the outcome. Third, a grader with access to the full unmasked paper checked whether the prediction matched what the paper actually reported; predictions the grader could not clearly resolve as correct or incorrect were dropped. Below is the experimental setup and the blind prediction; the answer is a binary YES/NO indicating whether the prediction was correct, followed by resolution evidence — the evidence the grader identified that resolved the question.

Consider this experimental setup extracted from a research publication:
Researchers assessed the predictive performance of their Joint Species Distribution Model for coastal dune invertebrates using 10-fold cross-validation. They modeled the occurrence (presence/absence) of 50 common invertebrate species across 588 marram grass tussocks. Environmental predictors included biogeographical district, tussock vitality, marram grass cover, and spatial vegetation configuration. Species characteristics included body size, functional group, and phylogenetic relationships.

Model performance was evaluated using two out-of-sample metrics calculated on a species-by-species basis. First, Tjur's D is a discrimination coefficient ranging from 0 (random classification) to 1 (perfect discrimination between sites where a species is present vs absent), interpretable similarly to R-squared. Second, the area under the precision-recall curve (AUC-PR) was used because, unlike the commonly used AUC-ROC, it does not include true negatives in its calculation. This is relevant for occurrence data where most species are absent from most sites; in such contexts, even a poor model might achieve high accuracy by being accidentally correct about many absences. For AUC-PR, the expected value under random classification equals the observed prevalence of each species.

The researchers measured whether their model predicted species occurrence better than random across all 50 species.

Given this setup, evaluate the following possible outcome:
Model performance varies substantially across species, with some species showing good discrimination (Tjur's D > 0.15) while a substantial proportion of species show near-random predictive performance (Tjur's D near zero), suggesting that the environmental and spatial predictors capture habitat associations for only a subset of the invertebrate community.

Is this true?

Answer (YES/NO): NO